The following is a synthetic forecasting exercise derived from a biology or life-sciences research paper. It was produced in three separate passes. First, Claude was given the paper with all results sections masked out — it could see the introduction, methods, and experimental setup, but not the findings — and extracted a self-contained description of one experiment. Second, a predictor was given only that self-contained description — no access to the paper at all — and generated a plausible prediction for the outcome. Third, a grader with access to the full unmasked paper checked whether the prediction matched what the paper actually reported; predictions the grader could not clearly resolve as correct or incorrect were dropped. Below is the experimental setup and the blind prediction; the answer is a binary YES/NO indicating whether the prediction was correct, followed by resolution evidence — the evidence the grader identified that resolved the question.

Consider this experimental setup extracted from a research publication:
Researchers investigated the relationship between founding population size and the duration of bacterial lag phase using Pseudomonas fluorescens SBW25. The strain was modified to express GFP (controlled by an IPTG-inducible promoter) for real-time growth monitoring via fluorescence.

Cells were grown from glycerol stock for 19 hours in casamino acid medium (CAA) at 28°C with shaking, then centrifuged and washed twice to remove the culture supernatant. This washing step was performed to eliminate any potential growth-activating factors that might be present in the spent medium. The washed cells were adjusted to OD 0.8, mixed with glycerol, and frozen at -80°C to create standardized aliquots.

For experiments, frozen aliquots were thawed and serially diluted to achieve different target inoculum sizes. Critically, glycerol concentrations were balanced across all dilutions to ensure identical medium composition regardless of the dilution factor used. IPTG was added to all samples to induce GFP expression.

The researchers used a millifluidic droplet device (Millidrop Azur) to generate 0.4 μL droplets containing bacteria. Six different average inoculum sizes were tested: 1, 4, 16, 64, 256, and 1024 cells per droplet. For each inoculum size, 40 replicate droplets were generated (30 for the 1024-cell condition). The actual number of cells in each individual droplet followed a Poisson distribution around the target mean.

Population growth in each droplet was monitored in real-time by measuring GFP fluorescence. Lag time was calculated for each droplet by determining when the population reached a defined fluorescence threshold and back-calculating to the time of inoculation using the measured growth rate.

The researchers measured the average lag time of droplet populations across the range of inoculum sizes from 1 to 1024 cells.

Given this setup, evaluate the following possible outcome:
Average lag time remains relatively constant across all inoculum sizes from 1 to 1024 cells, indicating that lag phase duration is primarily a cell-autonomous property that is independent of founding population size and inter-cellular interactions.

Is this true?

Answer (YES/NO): NO